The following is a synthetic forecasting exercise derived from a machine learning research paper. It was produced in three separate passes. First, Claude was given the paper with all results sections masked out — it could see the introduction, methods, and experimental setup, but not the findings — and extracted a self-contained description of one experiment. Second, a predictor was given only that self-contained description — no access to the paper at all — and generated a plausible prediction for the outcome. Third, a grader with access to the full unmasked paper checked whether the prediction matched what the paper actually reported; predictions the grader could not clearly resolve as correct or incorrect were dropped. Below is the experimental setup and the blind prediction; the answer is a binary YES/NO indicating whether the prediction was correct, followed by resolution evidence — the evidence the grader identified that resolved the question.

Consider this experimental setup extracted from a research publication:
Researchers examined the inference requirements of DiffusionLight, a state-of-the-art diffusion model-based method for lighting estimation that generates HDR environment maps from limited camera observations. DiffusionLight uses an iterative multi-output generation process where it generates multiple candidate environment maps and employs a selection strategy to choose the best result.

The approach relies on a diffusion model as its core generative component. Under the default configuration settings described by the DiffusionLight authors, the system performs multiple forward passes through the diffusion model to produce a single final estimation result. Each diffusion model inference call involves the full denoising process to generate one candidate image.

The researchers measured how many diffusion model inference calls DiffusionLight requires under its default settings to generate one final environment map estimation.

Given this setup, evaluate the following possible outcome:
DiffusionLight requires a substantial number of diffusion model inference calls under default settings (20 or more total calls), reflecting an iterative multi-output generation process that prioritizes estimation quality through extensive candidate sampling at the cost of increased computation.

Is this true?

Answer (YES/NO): YES